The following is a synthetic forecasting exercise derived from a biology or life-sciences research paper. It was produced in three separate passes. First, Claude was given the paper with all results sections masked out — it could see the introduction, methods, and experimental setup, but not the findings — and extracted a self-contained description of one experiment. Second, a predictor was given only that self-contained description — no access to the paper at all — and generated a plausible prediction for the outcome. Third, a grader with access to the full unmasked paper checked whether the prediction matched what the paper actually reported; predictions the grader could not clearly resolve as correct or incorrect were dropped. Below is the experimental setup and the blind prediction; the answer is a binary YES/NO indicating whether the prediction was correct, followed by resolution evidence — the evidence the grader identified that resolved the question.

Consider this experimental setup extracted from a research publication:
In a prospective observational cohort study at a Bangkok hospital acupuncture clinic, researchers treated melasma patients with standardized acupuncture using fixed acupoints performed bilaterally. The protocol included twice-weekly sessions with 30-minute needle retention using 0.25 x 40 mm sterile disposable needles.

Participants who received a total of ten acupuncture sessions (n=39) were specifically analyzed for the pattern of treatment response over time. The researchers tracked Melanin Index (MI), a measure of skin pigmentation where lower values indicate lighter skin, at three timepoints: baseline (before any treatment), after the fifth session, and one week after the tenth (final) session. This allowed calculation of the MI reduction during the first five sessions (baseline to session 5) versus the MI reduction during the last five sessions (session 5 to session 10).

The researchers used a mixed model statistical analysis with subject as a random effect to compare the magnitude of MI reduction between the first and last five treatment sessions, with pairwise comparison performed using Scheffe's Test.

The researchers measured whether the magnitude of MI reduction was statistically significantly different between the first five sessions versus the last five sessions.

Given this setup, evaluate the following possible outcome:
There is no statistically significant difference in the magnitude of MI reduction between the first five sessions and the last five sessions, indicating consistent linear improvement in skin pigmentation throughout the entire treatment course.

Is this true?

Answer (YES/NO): NO